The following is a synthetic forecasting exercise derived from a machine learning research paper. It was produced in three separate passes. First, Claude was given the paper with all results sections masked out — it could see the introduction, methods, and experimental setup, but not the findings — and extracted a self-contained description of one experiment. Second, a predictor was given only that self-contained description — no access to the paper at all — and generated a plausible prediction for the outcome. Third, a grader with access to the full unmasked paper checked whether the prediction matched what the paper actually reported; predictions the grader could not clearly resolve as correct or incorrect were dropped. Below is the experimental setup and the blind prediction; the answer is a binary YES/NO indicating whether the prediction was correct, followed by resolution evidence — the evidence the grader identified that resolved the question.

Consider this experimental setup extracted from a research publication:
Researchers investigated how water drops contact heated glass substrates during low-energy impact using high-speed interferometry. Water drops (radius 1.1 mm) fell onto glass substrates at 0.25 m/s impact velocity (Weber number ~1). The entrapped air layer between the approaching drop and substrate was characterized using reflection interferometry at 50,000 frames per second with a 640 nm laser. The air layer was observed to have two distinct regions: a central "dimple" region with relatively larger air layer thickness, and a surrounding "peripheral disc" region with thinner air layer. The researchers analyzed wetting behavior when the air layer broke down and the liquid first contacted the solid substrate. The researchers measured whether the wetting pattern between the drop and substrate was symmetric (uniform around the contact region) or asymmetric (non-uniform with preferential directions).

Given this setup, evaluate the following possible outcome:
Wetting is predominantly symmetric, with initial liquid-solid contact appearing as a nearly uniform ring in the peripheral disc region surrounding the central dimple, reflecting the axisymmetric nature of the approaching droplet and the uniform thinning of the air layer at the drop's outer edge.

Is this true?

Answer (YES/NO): NO